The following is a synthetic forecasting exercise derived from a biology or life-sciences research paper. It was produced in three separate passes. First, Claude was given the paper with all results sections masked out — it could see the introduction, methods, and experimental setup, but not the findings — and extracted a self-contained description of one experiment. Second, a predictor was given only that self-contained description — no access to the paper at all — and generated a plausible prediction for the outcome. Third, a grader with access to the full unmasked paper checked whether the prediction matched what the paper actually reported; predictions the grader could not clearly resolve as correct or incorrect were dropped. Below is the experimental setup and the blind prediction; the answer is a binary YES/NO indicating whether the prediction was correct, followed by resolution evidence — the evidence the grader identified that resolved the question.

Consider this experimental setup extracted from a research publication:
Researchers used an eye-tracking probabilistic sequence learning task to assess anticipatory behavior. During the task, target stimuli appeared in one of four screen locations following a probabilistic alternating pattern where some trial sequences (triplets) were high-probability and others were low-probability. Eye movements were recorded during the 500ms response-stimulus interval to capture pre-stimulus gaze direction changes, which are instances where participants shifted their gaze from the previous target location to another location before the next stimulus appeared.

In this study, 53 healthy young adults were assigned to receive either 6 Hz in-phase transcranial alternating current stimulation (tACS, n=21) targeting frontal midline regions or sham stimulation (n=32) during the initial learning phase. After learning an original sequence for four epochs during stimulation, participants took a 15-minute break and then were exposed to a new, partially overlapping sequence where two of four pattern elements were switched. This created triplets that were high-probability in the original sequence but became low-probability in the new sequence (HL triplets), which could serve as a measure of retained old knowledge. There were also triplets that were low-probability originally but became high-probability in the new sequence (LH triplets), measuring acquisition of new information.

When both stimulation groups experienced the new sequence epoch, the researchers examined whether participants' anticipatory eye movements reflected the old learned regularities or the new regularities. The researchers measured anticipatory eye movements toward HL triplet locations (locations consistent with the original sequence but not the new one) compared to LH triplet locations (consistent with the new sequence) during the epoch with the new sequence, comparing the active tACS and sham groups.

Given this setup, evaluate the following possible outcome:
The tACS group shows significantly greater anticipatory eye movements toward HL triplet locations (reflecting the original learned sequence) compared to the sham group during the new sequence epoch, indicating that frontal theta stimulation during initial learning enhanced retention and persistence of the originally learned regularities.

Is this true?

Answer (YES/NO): NO